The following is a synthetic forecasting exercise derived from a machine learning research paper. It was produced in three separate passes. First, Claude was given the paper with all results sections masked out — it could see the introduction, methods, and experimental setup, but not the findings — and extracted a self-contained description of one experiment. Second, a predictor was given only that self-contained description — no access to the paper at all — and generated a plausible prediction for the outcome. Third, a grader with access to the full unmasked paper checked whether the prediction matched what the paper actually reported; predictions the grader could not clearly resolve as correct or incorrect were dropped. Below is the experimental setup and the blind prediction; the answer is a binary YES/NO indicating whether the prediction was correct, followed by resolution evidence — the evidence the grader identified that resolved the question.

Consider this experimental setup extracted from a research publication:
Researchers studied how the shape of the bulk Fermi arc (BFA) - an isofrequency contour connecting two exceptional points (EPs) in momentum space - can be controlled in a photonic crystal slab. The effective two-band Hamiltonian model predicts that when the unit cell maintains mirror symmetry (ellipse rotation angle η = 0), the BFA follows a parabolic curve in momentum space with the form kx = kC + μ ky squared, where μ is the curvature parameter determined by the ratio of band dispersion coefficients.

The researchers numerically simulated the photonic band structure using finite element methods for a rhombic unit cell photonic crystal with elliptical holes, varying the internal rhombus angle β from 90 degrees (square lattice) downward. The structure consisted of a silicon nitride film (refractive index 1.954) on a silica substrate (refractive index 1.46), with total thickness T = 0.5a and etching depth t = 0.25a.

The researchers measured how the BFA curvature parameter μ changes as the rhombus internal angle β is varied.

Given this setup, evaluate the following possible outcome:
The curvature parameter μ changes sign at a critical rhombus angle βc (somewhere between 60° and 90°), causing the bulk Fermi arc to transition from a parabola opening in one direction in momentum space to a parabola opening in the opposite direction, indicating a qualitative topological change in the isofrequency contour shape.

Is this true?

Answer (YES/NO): NO